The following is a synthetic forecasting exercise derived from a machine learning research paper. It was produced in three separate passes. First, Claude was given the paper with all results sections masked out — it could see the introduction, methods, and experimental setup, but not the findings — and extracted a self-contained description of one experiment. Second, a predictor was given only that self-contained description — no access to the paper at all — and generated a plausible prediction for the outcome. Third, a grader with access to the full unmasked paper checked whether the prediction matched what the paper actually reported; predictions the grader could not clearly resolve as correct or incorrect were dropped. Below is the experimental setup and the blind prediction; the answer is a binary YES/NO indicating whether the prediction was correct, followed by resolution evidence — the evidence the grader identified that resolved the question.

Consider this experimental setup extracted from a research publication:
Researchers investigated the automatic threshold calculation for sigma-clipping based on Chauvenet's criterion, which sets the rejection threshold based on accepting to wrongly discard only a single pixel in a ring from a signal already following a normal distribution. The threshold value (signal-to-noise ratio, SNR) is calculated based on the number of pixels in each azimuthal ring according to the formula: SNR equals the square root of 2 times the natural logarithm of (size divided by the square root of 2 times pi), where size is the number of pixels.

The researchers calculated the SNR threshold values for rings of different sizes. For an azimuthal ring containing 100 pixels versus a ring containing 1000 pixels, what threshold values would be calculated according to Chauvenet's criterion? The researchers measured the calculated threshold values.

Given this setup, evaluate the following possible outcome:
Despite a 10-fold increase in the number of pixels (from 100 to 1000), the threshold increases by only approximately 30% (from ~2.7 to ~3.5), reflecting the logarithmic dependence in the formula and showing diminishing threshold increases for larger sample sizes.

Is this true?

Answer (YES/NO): YES